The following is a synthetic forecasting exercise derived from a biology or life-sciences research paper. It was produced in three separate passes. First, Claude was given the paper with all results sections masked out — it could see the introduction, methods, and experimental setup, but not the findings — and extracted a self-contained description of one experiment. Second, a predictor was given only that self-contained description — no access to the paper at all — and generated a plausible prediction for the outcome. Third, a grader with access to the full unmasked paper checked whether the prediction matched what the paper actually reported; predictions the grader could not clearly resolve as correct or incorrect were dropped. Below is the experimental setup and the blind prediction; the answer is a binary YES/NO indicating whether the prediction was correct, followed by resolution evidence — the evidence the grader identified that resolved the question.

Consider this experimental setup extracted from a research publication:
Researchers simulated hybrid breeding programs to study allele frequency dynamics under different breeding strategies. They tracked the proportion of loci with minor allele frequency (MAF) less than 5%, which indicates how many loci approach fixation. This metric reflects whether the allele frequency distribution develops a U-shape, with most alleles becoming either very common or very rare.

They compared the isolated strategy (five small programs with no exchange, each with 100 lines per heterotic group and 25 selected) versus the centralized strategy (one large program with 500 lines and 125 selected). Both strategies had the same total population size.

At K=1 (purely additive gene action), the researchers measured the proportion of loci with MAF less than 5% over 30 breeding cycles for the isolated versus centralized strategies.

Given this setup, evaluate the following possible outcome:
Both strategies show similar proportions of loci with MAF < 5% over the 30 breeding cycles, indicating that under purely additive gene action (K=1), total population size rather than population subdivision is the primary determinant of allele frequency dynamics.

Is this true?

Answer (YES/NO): NO